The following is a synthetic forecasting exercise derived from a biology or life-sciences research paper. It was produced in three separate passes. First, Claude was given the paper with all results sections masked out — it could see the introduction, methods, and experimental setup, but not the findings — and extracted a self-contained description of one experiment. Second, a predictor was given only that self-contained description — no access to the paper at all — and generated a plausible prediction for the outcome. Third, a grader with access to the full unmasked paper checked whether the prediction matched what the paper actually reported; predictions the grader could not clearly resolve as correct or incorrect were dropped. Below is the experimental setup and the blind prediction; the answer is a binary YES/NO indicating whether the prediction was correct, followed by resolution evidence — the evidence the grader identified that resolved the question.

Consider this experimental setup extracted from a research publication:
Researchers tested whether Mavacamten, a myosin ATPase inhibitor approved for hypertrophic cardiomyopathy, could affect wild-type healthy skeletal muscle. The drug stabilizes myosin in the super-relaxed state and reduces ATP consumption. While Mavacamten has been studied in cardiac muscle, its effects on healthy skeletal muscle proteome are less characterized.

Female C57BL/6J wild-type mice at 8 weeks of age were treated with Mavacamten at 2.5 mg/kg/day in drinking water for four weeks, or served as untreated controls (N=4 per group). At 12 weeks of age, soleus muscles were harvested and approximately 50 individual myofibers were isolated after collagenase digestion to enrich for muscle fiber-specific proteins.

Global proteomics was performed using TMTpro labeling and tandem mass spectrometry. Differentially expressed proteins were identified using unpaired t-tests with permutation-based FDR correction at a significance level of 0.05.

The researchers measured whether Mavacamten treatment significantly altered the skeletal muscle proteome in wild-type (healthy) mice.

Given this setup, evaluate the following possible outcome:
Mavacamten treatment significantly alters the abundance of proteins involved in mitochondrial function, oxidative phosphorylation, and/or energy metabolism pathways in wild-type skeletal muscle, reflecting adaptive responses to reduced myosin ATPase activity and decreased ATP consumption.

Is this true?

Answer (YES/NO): YES